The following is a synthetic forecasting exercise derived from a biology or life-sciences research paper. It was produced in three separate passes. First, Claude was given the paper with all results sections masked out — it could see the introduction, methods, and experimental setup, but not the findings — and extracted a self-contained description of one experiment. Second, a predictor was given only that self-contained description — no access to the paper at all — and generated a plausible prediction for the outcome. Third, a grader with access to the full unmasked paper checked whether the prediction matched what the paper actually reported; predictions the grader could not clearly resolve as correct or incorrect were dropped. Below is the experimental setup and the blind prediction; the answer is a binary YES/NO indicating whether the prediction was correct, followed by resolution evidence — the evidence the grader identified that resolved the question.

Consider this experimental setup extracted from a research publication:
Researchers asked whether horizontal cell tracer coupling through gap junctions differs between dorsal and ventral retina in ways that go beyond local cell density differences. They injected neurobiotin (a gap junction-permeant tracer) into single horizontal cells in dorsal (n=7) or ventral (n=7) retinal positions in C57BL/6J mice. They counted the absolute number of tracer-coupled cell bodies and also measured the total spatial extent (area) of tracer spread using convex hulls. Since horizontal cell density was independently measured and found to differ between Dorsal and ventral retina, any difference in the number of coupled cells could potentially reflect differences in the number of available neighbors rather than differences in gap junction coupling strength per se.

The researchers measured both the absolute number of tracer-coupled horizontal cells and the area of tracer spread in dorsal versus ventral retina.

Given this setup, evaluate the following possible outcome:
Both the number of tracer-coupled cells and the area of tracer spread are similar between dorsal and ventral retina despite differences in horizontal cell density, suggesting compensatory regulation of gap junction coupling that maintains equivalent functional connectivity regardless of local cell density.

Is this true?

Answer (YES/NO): NO